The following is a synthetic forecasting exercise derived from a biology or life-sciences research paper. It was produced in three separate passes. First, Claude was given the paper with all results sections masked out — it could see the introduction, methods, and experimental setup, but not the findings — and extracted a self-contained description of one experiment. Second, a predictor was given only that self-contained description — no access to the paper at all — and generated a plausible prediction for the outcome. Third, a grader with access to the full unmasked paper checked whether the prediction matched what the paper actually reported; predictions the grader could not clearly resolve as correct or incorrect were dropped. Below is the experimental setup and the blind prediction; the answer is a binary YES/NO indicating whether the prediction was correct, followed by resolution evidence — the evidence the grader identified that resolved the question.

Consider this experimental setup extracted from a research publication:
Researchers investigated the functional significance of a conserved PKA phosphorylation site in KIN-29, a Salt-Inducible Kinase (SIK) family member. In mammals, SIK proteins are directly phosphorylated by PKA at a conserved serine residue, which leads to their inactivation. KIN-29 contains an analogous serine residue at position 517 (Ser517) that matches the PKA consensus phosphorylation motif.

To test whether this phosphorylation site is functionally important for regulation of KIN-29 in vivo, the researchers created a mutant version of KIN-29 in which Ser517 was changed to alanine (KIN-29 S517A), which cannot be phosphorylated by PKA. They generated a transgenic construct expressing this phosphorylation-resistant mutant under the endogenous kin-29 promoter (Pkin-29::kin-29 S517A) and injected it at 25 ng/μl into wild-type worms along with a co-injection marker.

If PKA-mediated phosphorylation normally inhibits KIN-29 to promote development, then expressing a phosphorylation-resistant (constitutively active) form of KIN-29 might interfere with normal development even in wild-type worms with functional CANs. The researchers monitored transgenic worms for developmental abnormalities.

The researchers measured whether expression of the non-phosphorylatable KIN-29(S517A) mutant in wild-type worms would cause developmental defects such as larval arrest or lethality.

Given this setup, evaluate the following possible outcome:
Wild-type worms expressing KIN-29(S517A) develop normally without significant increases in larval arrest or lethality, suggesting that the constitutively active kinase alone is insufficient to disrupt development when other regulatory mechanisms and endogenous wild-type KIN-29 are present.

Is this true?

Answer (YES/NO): NO